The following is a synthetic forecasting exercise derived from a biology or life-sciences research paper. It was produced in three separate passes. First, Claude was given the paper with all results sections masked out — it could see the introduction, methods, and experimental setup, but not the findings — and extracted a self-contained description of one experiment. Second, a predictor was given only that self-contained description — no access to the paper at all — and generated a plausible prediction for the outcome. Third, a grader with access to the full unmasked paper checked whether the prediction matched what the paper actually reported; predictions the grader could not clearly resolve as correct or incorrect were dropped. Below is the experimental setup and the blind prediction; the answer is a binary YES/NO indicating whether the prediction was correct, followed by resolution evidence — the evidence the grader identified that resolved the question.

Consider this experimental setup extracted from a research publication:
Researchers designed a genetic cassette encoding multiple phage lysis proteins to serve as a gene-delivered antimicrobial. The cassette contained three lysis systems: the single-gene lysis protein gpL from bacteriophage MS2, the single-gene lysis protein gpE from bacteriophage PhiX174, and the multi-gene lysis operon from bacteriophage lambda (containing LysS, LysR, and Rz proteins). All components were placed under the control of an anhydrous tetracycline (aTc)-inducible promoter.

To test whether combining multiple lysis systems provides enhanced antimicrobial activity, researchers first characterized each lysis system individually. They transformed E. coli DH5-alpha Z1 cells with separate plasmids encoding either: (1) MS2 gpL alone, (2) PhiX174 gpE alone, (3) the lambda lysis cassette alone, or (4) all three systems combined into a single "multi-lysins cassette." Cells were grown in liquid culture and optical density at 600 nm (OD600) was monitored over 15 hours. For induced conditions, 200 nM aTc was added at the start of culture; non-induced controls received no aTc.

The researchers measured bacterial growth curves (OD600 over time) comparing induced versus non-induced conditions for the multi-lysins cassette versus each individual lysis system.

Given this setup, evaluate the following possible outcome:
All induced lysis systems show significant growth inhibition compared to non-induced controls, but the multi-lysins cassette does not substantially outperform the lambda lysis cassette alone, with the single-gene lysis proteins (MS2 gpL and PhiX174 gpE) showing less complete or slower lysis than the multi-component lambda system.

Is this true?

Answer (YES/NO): NO